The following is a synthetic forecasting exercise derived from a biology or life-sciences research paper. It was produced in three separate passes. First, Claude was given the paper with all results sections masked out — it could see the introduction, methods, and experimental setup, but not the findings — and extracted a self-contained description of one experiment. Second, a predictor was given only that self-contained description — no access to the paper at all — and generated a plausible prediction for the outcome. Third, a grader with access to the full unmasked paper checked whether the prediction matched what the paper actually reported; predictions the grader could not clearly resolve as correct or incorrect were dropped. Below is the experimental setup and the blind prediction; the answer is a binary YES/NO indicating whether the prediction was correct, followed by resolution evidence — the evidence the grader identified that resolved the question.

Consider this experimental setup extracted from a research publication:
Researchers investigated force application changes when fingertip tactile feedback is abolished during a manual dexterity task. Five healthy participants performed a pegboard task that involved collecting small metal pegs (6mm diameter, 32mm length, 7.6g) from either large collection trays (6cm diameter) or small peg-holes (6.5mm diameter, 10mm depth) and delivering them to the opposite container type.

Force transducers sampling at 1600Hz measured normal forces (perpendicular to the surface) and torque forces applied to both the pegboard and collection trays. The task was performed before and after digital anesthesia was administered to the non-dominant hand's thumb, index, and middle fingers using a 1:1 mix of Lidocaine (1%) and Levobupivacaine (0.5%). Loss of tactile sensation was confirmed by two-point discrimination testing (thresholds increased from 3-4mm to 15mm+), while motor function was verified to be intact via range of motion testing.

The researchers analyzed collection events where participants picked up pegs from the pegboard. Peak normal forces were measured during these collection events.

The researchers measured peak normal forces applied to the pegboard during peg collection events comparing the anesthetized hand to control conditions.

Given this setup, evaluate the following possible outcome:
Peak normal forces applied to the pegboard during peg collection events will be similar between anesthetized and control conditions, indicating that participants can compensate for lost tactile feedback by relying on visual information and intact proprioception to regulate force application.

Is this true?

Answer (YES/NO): NO